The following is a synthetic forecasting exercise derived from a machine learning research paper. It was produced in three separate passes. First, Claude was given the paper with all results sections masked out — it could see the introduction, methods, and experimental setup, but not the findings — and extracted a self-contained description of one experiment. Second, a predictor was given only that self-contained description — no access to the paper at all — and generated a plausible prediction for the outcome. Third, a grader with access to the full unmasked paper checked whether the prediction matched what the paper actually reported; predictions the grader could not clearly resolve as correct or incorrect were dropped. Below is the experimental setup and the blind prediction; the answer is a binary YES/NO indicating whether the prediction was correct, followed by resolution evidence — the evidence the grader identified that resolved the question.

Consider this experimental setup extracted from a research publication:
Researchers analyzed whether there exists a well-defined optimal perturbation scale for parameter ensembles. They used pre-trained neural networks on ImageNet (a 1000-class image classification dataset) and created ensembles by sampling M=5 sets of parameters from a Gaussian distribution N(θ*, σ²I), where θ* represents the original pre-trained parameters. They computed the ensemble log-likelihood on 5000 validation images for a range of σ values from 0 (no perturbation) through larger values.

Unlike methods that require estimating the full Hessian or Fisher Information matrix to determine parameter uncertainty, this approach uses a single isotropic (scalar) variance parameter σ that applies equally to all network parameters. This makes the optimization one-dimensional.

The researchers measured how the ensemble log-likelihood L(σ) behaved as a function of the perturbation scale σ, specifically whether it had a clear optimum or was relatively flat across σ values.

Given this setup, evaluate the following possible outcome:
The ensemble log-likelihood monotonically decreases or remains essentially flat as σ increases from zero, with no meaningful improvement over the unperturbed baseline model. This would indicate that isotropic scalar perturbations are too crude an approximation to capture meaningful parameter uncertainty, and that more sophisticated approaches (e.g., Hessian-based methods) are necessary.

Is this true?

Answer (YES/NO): NO